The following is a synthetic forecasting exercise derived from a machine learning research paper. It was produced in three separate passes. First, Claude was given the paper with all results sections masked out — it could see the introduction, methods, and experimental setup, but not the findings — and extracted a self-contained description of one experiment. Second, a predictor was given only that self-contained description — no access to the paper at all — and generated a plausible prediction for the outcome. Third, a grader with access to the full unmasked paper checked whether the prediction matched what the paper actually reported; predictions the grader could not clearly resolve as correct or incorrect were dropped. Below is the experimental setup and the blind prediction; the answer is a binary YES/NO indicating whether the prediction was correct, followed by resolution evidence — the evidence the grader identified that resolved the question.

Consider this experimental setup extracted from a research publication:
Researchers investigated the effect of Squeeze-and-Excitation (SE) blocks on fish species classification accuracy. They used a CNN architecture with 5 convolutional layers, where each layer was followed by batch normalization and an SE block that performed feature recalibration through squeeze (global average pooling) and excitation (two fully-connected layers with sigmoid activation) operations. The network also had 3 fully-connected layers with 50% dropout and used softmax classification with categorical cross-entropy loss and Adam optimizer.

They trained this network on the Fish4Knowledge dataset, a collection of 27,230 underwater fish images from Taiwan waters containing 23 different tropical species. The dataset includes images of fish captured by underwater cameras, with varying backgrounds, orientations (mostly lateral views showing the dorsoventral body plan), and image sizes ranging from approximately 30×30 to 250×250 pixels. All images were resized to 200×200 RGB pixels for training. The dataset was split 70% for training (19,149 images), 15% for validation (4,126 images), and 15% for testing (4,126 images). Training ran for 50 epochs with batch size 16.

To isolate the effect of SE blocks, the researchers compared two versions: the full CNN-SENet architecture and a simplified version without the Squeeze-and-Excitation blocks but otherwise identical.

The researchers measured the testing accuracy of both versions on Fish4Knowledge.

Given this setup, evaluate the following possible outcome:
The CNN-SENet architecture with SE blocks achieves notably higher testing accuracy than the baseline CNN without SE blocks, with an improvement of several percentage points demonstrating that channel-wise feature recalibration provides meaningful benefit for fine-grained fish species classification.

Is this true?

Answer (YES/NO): NO